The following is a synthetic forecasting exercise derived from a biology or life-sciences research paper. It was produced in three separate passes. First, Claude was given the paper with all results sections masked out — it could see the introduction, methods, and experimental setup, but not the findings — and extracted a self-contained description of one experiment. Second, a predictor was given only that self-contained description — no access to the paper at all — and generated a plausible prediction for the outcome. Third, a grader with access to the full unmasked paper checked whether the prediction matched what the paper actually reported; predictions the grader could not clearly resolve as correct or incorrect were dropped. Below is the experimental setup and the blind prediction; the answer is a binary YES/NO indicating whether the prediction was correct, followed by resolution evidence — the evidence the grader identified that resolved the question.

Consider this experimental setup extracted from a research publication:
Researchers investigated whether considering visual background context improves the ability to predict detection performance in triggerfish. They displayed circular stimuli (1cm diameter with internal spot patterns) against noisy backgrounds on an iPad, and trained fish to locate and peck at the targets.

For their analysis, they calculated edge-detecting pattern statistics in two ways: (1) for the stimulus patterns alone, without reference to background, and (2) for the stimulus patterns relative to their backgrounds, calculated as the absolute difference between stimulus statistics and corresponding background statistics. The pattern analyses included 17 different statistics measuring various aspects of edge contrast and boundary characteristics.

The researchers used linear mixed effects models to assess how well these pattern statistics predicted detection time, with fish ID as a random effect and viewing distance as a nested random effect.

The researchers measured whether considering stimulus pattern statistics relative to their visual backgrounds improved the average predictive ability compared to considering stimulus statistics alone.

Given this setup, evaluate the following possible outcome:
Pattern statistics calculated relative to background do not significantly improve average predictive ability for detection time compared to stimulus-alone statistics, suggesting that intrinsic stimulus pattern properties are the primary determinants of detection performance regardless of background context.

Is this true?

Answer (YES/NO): NO